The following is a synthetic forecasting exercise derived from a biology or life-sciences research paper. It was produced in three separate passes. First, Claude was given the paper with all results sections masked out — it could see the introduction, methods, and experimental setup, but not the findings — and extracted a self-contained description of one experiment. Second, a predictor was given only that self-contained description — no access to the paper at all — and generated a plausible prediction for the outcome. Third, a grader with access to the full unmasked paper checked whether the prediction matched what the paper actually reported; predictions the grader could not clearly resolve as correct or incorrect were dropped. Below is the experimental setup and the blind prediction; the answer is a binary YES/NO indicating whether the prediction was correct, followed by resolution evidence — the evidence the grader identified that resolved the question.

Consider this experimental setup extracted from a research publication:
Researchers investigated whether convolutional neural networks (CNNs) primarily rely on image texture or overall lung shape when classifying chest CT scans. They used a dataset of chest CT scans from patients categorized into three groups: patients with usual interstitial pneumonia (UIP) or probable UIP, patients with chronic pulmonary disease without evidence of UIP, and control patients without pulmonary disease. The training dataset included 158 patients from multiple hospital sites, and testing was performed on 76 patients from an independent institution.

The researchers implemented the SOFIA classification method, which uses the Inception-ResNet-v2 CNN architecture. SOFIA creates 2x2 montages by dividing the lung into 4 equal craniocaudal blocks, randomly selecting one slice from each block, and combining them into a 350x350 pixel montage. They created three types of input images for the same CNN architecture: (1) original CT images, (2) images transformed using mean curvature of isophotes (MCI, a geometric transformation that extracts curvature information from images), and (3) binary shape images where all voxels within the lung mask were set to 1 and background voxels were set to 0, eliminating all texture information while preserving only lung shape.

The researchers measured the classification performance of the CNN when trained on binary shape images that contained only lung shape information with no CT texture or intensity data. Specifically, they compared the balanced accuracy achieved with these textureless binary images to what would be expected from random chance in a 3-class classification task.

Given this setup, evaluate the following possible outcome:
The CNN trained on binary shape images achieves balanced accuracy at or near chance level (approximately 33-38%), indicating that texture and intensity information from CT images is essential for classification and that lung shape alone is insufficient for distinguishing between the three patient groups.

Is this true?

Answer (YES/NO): NO